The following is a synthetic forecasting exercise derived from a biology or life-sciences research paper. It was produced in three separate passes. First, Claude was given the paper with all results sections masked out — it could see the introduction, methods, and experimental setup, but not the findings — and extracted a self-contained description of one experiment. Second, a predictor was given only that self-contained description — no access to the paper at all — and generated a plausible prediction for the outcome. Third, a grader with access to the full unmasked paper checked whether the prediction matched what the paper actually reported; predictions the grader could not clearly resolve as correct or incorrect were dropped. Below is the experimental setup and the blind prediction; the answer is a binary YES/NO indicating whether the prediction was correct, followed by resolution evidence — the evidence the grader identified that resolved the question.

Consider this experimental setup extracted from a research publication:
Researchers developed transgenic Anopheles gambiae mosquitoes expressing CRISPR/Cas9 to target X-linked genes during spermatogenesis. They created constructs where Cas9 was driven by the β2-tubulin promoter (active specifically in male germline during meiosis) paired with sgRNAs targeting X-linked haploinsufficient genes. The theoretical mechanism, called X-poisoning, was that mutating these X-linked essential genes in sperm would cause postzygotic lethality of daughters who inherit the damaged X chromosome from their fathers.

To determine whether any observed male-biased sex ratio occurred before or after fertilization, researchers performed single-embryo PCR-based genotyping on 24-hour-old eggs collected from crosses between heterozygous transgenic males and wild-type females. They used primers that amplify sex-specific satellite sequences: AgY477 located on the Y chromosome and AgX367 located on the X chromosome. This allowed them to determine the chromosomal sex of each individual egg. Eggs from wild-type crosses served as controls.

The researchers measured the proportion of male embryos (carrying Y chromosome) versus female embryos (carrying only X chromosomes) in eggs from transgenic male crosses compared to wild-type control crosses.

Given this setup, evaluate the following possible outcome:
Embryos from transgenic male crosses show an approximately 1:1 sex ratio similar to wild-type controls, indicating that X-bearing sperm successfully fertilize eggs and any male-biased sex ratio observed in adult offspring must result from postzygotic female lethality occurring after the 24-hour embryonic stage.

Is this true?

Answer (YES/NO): NO